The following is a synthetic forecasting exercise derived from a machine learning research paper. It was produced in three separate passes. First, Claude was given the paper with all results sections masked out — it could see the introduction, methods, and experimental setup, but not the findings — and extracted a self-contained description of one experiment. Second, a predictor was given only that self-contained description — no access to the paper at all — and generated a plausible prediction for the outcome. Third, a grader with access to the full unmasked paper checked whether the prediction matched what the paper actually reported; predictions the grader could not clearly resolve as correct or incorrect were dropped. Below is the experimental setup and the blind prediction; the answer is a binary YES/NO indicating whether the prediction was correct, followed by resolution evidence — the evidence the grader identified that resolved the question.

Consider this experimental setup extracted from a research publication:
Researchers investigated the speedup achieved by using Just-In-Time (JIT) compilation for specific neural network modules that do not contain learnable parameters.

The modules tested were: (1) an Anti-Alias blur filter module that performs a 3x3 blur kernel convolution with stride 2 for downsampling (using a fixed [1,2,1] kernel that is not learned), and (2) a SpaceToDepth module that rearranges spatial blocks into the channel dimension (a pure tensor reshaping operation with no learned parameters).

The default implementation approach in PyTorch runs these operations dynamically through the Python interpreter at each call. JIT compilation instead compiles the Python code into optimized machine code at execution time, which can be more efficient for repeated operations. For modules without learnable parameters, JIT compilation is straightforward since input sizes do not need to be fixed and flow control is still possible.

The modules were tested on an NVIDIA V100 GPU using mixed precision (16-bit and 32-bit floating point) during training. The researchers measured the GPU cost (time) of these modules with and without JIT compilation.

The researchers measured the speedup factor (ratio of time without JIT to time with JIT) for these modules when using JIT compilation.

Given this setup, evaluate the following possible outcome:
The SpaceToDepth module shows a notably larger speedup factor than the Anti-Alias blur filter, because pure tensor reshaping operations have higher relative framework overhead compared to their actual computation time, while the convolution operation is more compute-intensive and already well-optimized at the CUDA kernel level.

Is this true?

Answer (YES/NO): NO